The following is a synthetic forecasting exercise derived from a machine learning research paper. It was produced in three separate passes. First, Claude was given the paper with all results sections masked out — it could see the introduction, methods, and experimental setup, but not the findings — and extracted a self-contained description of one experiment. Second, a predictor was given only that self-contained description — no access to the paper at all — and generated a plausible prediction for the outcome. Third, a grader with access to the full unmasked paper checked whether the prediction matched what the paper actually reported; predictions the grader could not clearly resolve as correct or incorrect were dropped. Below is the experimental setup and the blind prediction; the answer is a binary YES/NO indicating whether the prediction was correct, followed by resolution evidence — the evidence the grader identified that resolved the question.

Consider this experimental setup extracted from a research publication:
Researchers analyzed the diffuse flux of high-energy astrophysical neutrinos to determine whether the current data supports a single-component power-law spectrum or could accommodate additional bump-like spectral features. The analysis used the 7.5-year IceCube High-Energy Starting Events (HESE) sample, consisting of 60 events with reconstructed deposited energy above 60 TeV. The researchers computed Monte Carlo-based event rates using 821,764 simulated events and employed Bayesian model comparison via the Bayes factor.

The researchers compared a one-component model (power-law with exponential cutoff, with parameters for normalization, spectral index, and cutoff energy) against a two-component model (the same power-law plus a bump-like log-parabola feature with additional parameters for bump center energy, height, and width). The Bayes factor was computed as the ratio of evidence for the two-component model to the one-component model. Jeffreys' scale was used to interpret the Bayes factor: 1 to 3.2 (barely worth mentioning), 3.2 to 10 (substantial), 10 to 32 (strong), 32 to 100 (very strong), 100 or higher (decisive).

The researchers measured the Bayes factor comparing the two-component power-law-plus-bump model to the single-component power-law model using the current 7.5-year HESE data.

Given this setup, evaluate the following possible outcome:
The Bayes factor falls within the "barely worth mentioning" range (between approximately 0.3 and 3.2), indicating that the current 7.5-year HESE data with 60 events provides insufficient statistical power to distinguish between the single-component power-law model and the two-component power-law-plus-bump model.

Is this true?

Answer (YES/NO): YES